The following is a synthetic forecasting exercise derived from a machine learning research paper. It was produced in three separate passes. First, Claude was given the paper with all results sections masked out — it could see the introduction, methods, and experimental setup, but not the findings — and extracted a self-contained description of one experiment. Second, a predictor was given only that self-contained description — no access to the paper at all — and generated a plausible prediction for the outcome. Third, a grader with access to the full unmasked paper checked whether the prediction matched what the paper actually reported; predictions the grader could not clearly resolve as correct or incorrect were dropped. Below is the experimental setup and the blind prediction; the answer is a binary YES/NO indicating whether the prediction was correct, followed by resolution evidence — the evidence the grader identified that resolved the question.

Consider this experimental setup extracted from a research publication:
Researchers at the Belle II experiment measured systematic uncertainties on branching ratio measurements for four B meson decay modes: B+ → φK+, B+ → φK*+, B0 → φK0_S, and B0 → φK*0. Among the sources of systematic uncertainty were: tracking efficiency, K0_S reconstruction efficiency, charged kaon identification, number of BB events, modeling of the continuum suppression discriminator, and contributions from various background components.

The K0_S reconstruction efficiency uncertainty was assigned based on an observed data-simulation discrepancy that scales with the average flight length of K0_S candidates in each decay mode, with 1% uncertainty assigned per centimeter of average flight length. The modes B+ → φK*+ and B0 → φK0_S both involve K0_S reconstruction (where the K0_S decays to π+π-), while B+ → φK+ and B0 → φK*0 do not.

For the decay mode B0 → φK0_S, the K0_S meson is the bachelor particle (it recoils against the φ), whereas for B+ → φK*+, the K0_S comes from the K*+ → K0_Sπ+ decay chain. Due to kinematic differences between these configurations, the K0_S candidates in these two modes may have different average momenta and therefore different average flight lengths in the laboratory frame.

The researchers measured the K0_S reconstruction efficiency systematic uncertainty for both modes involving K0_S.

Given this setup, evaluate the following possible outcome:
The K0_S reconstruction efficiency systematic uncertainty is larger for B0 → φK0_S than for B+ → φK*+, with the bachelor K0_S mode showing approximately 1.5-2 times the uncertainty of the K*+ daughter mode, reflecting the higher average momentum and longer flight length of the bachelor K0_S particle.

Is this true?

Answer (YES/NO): YES